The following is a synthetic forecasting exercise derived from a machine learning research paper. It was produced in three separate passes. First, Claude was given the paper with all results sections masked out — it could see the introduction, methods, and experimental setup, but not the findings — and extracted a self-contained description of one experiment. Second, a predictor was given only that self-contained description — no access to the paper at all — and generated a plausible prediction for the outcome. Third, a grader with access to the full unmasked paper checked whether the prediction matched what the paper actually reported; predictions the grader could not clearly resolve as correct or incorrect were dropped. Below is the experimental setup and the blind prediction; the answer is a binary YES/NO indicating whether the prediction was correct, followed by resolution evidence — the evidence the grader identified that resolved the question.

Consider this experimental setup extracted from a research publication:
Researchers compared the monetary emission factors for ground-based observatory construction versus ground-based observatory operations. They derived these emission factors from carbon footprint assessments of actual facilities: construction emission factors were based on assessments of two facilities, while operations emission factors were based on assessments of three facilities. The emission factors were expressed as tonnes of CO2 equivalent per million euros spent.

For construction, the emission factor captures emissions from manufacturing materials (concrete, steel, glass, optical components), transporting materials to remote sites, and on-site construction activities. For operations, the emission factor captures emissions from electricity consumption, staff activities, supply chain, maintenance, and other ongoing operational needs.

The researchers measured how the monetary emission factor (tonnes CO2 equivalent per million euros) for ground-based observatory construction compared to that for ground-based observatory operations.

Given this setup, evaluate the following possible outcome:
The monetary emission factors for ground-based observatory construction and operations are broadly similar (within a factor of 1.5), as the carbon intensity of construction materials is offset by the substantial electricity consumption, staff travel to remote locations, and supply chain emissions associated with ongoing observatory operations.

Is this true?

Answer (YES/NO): YES